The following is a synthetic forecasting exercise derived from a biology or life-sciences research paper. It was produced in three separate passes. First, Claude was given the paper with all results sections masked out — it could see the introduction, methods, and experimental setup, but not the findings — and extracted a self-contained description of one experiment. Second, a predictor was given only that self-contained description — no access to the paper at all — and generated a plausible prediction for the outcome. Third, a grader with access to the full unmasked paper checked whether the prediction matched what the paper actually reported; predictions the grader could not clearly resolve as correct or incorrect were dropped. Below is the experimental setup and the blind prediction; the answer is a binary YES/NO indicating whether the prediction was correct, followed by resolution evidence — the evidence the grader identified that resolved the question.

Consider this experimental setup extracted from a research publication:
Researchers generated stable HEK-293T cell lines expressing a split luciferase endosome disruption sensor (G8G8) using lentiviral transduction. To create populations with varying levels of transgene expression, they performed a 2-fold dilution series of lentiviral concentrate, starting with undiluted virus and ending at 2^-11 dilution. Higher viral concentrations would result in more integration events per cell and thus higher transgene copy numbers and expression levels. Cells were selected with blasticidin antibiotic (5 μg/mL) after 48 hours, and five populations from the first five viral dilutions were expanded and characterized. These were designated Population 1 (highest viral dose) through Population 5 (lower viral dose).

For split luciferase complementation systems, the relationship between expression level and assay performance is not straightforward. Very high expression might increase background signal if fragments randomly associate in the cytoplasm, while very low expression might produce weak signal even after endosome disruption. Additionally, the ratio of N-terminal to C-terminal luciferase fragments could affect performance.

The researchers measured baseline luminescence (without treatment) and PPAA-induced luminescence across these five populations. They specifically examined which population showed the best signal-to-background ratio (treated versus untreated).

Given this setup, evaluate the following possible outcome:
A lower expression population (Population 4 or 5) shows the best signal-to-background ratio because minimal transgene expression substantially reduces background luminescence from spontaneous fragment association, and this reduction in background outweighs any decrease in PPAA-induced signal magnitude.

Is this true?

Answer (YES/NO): NO